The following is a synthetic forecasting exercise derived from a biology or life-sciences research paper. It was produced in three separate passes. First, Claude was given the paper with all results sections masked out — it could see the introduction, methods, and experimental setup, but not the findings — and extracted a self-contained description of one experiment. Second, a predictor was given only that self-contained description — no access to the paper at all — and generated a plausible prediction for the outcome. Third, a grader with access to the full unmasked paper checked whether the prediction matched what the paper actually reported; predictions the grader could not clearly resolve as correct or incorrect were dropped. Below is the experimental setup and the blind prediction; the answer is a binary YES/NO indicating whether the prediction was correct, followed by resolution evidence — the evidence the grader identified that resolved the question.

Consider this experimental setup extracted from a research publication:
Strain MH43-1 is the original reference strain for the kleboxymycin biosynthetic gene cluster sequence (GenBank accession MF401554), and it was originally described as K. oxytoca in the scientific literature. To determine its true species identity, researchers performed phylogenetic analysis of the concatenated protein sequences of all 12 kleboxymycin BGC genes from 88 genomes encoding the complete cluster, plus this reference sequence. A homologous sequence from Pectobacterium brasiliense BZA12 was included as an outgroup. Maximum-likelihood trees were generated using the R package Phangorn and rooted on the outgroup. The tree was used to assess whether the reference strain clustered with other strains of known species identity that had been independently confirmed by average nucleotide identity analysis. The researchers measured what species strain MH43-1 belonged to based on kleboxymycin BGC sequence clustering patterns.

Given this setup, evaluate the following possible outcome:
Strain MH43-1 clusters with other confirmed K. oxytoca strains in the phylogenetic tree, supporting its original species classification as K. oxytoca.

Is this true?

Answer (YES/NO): NO